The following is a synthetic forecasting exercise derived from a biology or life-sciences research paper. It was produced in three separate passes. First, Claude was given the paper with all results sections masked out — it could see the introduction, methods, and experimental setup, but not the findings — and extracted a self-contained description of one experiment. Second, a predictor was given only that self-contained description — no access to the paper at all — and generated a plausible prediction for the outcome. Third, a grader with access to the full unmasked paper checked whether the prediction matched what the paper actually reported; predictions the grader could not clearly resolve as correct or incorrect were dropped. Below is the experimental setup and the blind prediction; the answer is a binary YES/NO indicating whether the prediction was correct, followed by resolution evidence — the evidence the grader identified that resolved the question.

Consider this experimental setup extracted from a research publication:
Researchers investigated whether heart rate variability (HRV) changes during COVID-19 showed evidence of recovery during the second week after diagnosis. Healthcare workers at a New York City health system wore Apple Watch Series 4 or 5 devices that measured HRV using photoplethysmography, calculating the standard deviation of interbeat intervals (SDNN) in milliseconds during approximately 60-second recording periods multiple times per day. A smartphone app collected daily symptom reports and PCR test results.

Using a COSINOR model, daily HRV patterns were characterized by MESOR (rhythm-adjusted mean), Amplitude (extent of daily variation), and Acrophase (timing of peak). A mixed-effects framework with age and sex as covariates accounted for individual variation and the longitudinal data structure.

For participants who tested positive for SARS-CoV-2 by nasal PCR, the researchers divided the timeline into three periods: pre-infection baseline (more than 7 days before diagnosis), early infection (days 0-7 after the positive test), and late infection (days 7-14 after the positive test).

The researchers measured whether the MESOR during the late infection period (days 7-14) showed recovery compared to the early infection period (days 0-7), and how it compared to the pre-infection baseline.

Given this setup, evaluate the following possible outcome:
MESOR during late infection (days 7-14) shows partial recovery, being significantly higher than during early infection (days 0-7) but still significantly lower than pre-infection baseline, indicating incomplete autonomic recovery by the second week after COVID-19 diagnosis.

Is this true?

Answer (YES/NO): NO